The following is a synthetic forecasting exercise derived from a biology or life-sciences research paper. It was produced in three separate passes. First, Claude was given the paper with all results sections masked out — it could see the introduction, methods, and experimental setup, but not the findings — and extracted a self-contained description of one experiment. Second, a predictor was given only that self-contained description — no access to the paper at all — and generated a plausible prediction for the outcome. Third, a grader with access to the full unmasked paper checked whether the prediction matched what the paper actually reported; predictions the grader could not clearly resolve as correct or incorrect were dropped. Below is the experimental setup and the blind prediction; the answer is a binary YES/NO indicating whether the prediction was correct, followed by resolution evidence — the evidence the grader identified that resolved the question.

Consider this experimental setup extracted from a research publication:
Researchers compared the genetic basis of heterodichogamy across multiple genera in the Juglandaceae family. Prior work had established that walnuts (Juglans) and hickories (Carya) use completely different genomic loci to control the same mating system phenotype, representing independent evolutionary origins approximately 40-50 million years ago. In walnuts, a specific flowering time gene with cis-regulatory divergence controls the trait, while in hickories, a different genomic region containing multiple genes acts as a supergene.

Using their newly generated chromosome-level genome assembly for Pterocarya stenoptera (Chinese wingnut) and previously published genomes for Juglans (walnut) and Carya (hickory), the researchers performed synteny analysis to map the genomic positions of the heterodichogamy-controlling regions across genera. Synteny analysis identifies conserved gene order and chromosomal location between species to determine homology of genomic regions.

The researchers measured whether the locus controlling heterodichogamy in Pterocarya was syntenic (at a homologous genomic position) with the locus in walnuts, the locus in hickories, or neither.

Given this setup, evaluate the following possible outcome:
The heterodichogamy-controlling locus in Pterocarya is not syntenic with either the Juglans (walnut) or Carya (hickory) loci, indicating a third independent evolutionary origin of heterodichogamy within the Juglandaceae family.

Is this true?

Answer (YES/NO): NO